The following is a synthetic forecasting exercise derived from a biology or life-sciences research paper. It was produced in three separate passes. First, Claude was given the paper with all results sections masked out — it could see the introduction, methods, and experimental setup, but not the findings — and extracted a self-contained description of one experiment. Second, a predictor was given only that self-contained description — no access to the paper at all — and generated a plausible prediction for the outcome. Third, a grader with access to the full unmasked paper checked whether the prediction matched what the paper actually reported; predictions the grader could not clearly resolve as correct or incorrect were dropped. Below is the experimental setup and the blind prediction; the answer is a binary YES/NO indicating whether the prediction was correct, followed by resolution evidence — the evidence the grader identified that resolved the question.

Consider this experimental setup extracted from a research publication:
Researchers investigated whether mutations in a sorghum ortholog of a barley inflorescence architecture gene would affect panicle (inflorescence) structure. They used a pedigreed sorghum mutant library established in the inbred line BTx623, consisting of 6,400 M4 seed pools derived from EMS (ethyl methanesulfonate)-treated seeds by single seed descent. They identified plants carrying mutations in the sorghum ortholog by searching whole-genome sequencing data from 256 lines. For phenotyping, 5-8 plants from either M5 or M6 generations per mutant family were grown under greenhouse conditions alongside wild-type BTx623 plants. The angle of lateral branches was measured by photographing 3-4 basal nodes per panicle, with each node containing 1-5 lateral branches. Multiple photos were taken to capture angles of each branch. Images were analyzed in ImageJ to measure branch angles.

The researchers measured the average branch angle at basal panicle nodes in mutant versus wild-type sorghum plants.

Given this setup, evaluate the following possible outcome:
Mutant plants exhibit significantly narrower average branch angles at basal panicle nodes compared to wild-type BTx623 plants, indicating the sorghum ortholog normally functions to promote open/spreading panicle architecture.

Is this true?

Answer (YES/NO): YES